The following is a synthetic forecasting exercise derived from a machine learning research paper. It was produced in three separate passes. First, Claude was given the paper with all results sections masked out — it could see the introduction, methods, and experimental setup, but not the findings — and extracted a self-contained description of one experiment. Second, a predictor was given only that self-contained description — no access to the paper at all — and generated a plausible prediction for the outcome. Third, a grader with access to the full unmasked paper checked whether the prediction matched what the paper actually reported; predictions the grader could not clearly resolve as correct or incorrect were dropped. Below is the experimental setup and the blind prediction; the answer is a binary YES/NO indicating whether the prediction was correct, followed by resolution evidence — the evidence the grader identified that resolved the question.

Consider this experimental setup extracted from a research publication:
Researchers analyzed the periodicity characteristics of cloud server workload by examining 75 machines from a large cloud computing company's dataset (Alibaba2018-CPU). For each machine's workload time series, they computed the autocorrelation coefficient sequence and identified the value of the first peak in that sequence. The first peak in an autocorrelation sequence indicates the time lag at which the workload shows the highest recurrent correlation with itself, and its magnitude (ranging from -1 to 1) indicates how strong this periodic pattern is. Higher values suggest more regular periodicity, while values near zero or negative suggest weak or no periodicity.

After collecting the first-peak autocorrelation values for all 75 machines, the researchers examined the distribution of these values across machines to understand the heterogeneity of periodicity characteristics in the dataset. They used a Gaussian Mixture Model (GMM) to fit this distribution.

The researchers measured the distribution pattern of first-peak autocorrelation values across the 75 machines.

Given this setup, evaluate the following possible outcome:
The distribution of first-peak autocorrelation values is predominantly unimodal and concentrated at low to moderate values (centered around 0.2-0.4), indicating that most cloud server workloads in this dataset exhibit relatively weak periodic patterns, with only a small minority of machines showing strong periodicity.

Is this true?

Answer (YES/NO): NO